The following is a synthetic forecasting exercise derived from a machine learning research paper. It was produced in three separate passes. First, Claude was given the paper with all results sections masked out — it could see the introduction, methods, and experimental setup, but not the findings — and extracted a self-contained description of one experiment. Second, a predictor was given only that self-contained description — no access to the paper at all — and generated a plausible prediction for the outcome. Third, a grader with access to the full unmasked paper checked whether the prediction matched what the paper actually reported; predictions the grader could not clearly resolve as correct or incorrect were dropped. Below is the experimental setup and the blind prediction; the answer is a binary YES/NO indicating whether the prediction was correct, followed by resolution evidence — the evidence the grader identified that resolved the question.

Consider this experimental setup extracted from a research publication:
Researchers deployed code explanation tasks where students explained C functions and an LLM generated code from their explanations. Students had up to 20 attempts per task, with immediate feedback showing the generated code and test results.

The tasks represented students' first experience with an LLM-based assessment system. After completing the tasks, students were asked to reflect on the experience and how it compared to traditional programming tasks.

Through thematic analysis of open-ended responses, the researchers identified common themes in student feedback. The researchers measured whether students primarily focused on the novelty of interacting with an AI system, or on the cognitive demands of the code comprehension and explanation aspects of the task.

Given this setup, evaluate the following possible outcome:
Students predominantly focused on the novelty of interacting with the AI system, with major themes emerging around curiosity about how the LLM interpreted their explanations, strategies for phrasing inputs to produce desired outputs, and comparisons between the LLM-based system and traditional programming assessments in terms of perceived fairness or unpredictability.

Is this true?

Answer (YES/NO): NO